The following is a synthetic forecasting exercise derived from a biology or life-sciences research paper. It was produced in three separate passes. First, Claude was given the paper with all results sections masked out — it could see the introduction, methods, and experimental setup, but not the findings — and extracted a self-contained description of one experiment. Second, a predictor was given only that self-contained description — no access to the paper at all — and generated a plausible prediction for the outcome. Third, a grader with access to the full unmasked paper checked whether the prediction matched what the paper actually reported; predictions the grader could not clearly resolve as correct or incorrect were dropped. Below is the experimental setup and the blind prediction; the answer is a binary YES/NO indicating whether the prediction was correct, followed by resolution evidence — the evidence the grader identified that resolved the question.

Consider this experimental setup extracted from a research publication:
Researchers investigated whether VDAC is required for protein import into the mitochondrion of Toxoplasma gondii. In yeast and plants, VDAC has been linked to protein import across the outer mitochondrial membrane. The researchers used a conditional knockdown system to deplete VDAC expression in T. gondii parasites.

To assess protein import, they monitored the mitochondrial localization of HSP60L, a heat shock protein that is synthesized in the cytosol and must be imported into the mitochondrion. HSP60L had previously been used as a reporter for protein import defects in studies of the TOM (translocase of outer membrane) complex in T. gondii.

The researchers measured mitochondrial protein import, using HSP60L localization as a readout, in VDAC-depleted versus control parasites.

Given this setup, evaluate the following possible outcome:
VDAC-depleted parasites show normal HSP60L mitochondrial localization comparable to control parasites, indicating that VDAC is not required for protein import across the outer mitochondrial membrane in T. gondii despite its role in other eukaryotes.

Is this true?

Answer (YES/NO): NO